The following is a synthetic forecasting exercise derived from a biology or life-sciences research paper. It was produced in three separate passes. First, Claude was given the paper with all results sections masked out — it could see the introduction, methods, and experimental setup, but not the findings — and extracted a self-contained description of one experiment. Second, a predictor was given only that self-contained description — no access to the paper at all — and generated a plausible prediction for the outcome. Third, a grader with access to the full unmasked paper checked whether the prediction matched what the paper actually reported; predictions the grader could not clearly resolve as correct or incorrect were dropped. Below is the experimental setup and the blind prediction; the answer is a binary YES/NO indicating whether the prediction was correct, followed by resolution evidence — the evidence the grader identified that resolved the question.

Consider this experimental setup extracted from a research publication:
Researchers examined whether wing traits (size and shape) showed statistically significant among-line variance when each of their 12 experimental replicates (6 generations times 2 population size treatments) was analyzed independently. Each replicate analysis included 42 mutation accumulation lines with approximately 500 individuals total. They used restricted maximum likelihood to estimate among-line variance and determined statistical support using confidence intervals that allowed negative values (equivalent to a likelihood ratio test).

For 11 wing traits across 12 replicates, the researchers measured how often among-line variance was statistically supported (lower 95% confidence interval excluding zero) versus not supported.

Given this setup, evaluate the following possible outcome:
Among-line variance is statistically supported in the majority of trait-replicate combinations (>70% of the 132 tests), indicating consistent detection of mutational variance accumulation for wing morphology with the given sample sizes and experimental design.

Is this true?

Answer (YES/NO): NO